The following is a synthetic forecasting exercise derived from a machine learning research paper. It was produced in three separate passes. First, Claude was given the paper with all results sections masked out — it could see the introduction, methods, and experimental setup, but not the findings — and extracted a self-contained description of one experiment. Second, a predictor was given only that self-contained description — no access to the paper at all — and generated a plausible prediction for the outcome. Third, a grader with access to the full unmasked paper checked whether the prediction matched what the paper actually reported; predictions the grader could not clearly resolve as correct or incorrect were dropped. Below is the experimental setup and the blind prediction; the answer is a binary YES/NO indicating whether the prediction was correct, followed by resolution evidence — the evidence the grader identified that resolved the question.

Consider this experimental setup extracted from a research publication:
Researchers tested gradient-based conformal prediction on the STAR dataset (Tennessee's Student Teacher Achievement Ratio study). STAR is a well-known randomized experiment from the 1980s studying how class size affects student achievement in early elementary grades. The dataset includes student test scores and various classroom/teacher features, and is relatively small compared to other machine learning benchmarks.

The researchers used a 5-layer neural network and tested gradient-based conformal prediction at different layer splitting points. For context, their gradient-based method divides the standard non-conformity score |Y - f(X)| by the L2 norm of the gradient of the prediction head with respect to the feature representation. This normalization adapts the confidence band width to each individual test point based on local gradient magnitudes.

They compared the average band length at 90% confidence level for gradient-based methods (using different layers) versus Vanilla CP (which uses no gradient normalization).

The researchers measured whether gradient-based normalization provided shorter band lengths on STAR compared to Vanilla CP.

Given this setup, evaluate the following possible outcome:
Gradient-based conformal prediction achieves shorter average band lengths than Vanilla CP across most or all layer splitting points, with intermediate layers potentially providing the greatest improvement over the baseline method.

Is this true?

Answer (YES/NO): NO